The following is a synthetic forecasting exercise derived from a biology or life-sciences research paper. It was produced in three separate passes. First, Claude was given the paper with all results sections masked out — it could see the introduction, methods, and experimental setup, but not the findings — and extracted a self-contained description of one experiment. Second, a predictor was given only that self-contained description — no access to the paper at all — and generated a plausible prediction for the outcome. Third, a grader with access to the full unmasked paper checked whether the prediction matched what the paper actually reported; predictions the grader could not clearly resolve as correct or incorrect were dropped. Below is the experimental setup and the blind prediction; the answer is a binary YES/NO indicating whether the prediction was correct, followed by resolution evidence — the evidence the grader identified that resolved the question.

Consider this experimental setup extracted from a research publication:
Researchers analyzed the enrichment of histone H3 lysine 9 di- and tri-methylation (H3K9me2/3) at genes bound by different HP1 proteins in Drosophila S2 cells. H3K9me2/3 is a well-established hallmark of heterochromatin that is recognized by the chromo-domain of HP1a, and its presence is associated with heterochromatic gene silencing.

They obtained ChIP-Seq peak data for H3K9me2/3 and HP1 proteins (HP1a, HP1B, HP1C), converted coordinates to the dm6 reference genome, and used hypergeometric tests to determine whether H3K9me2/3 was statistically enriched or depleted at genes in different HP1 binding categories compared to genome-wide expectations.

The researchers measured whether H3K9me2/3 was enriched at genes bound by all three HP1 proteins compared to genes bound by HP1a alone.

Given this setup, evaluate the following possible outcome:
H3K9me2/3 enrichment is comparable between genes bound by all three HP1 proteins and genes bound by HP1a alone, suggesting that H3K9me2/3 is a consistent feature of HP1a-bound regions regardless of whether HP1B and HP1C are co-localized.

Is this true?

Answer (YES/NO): YES